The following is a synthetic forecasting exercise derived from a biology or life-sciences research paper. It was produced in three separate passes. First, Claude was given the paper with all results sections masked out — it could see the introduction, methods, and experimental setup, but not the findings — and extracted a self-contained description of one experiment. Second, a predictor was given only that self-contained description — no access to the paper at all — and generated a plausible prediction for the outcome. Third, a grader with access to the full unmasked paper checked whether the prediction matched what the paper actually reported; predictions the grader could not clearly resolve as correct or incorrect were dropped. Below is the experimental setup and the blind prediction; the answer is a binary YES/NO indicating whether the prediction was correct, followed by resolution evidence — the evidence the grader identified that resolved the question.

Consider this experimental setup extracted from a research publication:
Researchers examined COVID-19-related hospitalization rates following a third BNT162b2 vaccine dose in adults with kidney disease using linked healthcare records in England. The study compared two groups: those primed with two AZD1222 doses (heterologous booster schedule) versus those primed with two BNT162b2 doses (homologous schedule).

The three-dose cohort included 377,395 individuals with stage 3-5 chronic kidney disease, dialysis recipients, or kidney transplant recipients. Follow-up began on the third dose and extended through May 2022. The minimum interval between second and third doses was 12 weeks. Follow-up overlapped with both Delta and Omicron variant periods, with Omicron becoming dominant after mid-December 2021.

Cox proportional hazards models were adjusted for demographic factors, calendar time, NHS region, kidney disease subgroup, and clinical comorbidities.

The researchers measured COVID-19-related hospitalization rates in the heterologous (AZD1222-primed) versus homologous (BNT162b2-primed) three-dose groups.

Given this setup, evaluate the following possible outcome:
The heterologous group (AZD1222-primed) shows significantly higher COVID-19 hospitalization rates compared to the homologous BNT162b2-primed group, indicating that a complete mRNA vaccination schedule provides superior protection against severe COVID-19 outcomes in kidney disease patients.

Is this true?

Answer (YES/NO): NO